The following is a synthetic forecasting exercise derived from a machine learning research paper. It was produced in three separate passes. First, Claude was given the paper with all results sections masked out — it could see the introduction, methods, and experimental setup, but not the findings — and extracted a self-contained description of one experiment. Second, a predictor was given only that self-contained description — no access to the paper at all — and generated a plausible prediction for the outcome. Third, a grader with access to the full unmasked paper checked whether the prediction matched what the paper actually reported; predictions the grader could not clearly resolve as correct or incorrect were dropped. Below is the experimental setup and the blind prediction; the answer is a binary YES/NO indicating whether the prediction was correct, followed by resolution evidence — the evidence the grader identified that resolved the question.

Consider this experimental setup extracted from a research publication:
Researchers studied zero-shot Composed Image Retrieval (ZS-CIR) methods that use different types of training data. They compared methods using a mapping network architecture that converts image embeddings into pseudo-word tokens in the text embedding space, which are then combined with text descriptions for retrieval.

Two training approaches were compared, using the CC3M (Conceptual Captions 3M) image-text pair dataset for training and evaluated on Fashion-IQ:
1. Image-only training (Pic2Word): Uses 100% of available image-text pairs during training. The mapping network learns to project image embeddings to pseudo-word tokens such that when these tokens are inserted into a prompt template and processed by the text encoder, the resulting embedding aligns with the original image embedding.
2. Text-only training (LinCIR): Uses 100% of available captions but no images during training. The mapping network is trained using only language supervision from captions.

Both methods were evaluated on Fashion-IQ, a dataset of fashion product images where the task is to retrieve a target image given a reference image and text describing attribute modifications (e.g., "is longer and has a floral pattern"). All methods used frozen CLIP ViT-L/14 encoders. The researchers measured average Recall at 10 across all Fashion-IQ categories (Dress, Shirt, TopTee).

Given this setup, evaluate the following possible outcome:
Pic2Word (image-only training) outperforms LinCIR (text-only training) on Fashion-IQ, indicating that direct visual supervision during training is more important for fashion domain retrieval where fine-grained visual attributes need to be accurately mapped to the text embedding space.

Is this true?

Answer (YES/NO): NO